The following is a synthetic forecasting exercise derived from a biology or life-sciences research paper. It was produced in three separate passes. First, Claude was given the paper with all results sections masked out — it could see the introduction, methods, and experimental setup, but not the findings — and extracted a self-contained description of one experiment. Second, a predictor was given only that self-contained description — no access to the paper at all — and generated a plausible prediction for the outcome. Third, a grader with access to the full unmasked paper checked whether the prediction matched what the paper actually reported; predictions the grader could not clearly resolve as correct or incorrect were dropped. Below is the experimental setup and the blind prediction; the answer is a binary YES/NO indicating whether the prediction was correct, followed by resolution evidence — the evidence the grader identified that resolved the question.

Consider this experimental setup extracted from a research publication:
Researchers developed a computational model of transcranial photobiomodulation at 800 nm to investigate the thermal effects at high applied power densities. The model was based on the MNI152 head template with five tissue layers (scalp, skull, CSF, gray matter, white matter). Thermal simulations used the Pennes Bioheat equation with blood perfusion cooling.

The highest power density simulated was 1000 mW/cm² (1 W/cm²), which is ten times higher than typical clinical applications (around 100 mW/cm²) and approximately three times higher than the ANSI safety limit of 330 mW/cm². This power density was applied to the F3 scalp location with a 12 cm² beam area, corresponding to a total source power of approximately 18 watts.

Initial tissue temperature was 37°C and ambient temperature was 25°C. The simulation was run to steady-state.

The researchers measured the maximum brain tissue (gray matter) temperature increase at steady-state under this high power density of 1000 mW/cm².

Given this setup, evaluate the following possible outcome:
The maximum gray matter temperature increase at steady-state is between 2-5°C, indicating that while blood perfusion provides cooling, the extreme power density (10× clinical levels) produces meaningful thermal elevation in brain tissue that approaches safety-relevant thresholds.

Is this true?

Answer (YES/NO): NO